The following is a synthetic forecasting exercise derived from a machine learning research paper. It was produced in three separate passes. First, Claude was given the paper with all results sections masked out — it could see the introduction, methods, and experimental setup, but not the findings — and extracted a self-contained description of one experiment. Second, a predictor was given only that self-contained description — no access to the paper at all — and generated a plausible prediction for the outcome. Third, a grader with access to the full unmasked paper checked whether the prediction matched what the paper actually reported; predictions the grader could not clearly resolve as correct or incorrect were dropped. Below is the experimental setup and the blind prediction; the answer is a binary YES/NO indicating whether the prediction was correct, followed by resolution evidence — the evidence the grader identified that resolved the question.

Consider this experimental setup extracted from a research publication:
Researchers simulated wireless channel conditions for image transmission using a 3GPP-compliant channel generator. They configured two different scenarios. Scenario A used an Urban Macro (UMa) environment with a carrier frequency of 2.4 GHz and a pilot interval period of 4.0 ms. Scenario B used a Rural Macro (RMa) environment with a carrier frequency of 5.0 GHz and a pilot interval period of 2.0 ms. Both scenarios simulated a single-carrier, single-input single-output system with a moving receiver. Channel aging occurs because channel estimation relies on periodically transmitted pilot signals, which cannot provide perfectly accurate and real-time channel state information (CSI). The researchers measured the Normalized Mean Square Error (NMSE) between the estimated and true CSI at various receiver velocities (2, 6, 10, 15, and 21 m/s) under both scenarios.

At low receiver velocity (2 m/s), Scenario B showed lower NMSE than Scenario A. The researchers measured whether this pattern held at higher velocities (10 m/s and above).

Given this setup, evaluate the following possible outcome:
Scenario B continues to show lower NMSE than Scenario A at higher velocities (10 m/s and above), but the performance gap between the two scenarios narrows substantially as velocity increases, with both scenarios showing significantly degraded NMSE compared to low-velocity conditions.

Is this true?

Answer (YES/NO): NO